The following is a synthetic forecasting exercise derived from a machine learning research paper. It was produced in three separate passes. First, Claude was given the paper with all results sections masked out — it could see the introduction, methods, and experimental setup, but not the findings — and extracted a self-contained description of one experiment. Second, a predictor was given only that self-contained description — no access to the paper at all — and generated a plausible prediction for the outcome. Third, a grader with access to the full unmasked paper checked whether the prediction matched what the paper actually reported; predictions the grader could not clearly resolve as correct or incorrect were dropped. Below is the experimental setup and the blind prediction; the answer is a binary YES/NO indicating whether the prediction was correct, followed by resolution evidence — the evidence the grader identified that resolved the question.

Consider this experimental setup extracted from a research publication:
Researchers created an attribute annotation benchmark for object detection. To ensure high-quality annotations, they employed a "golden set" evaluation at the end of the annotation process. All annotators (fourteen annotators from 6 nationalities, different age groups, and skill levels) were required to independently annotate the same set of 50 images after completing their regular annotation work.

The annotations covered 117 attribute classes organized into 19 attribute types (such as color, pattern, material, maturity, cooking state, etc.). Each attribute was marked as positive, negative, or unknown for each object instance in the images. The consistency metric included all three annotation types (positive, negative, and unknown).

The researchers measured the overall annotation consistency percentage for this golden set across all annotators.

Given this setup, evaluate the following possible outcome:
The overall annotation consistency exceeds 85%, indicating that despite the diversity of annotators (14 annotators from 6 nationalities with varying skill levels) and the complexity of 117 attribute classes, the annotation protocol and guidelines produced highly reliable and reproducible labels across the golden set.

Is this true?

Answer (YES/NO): YES